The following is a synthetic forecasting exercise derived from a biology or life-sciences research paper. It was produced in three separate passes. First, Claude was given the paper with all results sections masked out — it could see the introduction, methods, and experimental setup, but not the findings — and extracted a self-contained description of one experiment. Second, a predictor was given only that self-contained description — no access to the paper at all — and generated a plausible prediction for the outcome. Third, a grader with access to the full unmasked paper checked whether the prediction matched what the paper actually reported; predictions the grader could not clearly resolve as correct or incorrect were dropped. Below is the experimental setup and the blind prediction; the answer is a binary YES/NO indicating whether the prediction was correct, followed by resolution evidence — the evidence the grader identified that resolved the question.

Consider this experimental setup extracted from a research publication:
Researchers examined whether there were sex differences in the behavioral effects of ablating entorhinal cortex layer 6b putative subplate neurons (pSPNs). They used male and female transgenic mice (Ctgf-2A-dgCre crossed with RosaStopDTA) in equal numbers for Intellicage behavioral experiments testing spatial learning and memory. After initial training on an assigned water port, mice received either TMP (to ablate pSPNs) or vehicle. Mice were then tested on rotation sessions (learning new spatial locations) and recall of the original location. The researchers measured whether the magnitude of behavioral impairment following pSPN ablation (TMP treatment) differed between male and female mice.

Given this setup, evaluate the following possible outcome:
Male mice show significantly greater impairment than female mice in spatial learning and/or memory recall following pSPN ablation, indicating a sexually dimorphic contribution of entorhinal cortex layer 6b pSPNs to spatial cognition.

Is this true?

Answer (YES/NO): NO